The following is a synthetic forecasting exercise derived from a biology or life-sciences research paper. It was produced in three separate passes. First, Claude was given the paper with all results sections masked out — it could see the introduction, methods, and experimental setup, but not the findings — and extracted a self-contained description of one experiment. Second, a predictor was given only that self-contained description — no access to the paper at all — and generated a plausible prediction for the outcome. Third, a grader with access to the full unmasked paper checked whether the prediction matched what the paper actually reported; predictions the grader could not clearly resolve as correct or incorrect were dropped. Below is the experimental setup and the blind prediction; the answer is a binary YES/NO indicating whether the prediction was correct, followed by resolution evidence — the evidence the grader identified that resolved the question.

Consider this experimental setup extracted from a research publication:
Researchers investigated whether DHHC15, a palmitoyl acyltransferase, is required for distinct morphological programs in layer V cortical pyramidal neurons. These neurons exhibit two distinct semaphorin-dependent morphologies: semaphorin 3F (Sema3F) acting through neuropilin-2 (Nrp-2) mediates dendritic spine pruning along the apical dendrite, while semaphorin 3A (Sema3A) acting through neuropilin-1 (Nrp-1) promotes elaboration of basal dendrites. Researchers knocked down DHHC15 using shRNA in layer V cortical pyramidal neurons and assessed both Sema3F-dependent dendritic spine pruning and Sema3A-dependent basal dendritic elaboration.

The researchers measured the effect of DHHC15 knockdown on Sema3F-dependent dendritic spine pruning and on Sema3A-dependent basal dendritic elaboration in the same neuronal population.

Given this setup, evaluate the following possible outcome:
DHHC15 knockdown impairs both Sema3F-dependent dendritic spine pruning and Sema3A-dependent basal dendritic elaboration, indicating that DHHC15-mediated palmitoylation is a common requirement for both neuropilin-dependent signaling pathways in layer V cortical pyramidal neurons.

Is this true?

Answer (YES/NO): NO